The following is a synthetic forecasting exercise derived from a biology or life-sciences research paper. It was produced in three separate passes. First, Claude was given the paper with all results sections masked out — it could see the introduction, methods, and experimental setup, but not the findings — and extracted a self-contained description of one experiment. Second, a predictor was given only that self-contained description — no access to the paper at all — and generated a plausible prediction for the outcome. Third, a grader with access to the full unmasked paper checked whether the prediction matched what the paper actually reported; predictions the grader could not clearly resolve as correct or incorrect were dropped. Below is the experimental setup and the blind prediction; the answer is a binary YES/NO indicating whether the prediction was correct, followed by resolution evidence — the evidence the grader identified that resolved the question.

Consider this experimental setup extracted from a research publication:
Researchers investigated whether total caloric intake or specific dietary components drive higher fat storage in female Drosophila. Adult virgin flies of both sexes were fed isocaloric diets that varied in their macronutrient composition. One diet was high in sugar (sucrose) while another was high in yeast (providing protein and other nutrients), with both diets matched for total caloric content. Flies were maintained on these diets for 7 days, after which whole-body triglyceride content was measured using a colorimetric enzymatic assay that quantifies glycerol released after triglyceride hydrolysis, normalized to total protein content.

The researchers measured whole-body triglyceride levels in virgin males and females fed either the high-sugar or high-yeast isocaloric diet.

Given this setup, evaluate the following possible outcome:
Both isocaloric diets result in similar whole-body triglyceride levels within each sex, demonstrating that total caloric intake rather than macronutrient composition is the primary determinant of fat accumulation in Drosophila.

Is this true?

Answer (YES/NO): NO